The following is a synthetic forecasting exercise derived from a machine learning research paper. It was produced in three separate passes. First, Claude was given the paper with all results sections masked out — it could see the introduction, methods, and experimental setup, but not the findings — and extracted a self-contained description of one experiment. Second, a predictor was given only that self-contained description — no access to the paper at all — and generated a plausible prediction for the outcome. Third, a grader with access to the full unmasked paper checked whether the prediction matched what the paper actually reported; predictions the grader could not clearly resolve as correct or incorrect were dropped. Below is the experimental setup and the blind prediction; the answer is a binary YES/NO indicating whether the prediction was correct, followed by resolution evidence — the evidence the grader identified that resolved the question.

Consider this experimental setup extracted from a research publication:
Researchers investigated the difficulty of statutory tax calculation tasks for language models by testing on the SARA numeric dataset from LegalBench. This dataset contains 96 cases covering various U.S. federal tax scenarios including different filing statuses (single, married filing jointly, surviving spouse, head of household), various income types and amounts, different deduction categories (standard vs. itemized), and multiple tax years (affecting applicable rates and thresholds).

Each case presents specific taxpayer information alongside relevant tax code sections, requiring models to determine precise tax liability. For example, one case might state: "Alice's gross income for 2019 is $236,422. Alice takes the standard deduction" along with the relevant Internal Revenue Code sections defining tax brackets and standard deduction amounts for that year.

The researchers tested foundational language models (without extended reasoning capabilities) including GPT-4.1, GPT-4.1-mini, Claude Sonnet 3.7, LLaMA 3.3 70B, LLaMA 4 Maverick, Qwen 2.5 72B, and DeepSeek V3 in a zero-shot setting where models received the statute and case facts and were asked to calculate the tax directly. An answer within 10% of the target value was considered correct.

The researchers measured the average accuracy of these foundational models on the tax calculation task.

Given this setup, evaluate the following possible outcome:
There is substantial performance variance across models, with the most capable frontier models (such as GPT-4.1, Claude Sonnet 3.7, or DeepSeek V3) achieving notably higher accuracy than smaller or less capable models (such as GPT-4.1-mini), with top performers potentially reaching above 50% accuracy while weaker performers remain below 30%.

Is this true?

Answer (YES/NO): NO